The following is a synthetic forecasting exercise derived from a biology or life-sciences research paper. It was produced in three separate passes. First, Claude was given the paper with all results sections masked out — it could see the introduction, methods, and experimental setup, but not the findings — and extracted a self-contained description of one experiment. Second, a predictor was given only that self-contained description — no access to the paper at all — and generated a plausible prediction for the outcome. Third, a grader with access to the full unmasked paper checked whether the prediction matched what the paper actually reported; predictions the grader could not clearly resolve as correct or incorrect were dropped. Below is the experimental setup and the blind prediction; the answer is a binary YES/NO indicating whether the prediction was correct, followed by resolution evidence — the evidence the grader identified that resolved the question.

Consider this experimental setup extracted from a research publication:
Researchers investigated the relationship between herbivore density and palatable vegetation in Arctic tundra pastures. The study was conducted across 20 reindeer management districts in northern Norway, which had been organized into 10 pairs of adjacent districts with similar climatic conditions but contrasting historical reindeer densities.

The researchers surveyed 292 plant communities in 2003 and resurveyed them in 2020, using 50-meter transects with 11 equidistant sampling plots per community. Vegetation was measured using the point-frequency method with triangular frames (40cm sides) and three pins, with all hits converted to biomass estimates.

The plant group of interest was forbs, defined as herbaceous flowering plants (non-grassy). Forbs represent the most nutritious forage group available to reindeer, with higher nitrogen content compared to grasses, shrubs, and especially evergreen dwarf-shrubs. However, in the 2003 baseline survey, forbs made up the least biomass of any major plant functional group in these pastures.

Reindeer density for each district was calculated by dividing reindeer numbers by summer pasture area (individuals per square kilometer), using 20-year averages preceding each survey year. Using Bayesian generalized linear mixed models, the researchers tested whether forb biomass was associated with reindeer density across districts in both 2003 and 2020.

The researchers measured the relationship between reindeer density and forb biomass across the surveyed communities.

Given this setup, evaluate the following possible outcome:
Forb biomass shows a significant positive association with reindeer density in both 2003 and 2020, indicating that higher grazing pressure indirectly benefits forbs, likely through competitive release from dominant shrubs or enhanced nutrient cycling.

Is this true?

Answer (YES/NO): NO